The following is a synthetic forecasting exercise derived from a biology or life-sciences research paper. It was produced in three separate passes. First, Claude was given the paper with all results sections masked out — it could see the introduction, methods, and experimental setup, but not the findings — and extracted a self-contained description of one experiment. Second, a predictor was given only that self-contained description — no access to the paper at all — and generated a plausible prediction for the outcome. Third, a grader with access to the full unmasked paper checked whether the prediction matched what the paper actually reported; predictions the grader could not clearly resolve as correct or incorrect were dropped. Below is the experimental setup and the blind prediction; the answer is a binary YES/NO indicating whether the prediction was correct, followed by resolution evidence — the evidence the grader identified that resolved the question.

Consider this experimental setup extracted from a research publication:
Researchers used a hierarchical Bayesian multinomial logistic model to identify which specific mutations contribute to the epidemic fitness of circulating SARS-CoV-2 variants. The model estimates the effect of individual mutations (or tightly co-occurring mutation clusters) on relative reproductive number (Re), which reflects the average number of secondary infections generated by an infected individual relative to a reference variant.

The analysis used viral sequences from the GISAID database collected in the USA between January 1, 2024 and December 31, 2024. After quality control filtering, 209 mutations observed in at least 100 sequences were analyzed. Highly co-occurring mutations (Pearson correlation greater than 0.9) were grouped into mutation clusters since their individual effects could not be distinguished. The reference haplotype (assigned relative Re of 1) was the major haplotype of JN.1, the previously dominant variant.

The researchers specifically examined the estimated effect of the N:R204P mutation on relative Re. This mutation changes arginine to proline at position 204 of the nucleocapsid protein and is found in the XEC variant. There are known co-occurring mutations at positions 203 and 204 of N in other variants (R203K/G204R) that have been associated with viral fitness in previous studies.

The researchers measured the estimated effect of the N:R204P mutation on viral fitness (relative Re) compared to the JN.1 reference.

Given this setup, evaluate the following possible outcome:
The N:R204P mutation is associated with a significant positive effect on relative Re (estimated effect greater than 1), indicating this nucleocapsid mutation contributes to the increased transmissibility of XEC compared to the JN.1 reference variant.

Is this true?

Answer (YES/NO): NO